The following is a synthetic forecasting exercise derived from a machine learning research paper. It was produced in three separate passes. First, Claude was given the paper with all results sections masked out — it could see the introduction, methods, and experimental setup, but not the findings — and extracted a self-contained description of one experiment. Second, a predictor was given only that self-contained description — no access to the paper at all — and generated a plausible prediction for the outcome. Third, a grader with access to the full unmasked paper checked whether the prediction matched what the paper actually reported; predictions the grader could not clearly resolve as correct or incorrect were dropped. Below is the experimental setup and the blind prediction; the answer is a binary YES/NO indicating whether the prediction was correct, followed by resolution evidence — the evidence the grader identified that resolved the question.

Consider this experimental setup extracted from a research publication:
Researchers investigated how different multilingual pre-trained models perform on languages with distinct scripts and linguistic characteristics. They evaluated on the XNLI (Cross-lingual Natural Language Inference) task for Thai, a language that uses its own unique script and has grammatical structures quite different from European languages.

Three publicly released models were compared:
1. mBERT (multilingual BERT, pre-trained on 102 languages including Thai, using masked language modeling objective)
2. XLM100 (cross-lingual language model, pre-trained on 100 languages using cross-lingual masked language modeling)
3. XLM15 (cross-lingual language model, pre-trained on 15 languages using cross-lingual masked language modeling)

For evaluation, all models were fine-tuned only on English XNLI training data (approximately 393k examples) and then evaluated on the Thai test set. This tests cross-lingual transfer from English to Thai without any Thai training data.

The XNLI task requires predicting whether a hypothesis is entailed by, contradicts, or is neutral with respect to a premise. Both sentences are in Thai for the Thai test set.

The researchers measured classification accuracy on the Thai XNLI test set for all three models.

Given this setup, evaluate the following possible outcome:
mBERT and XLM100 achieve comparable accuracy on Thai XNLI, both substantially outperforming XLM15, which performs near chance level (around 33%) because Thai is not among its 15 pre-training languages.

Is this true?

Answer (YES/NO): NO